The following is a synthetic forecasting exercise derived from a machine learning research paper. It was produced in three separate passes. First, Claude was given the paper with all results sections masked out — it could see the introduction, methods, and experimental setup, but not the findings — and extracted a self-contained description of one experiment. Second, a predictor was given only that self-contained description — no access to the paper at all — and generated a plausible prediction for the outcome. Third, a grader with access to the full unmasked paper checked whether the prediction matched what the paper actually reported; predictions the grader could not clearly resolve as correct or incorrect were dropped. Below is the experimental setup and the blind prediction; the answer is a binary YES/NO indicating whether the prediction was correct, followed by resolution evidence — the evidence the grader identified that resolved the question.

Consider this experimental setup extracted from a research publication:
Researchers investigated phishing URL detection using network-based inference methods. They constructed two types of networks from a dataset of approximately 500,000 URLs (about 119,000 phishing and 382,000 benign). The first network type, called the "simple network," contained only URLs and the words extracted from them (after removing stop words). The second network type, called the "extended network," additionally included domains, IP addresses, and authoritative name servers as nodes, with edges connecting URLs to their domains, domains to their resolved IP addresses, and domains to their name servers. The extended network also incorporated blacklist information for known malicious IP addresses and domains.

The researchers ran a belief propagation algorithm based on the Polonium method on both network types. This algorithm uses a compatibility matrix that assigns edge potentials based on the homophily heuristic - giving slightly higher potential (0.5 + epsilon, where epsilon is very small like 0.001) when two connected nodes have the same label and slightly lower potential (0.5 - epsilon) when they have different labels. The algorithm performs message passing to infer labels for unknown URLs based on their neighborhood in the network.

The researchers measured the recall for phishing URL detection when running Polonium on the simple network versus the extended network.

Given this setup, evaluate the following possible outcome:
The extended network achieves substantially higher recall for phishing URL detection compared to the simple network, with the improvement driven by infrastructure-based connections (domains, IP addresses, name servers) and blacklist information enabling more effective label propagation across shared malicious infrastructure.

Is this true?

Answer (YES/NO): NO